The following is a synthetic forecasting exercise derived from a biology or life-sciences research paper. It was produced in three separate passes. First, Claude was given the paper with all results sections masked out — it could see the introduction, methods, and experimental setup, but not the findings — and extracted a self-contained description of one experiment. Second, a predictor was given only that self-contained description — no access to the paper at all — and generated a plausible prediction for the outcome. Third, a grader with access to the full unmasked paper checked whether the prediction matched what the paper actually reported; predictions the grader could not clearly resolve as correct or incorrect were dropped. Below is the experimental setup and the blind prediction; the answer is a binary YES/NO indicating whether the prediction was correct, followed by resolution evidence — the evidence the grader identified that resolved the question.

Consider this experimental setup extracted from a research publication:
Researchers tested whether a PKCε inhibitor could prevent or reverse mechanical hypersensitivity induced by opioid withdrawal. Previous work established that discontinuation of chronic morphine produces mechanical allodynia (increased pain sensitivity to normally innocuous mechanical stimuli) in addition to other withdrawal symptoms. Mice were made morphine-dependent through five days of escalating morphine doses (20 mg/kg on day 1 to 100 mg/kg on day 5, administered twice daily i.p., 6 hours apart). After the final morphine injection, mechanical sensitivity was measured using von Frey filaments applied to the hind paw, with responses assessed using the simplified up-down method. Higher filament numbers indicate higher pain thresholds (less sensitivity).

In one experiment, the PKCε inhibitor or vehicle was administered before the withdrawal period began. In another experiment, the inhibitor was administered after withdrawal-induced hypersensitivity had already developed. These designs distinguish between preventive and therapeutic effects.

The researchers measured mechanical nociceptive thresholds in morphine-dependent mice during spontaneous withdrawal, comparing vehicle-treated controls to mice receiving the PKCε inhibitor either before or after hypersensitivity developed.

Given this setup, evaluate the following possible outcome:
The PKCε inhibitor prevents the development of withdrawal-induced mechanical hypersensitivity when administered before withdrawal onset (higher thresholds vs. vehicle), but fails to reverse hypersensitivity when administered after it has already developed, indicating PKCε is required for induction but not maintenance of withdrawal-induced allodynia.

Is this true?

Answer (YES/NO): NO